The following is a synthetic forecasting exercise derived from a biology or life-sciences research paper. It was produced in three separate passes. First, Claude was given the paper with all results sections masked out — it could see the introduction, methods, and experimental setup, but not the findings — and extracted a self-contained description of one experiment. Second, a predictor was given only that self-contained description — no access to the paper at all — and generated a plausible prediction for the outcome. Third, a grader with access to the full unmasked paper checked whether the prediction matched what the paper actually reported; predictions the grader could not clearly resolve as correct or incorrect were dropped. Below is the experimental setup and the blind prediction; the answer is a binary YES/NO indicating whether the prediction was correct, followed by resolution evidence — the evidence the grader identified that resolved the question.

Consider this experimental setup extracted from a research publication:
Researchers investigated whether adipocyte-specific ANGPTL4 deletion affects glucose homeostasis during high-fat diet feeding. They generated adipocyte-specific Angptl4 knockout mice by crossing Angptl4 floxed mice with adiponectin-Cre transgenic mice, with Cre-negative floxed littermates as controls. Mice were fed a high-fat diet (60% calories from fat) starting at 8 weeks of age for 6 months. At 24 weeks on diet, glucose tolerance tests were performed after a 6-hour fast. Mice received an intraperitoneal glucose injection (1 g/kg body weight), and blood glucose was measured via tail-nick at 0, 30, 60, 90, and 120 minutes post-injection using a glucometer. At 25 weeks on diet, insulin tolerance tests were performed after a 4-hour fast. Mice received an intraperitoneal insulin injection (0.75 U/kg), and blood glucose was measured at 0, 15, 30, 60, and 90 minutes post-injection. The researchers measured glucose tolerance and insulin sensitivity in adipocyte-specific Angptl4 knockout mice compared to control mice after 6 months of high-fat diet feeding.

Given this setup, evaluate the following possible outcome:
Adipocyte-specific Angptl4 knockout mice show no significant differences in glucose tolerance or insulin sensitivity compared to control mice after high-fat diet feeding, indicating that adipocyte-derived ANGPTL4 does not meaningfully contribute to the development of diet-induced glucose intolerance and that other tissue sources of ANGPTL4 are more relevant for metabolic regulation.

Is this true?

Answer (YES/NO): NO